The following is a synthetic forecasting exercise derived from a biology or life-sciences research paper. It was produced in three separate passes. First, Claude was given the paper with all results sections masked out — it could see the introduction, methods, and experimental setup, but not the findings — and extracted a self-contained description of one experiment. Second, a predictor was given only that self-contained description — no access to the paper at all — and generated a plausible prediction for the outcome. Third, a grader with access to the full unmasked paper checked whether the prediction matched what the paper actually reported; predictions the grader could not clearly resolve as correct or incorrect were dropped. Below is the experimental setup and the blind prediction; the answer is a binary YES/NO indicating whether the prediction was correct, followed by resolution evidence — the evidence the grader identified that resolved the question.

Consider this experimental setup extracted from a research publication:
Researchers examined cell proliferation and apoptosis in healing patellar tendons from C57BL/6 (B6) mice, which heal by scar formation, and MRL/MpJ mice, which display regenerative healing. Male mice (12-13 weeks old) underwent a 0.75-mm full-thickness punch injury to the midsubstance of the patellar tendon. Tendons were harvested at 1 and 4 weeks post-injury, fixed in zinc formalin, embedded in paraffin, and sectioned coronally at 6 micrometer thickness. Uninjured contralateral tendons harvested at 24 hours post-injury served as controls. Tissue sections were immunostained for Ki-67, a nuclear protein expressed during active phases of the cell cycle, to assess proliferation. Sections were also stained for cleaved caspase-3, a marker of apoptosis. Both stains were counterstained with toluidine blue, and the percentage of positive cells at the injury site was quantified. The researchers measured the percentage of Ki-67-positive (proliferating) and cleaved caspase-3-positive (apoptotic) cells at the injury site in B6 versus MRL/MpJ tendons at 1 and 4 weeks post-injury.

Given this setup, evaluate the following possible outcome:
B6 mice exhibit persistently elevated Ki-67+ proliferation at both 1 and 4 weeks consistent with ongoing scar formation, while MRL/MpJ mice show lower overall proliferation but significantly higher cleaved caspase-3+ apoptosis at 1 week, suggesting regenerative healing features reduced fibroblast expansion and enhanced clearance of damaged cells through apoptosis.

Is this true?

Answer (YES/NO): NO